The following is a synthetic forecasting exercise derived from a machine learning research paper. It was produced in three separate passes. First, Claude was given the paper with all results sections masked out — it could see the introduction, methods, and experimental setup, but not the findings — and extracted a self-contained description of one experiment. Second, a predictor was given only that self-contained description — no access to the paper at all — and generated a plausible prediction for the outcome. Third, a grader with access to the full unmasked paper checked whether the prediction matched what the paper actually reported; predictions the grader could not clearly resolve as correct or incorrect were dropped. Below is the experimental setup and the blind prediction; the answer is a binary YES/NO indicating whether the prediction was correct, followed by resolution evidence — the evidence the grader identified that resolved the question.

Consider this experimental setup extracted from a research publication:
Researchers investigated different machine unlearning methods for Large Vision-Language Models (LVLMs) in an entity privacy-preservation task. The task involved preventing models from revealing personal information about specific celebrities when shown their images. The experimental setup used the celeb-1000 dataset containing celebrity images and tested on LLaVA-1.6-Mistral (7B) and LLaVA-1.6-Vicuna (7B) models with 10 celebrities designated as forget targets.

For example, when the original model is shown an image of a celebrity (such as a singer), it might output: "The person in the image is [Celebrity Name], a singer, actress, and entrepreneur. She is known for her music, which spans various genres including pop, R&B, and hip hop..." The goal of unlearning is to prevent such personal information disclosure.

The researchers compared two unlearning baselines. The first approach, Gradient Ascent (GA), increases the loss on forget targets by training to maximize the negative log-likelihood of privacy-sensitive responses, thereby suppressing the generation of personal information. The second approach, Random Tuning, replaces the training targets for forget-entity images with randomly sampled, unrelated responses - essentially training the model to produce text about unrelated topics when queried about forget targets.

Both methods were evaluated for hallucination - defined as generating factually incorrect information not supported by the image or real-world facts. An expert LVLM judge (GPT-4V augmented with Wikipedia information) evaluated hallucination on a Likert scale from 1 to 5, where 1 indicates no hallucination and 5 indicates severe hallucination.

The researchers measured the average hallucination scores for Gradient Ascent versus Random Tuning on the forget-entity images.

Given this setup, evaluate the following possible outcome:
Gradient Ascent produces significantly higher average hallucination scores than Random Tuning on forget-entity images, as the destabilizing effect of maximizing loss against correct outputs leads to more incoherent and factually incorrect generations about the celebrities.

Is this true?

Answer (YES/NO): NO